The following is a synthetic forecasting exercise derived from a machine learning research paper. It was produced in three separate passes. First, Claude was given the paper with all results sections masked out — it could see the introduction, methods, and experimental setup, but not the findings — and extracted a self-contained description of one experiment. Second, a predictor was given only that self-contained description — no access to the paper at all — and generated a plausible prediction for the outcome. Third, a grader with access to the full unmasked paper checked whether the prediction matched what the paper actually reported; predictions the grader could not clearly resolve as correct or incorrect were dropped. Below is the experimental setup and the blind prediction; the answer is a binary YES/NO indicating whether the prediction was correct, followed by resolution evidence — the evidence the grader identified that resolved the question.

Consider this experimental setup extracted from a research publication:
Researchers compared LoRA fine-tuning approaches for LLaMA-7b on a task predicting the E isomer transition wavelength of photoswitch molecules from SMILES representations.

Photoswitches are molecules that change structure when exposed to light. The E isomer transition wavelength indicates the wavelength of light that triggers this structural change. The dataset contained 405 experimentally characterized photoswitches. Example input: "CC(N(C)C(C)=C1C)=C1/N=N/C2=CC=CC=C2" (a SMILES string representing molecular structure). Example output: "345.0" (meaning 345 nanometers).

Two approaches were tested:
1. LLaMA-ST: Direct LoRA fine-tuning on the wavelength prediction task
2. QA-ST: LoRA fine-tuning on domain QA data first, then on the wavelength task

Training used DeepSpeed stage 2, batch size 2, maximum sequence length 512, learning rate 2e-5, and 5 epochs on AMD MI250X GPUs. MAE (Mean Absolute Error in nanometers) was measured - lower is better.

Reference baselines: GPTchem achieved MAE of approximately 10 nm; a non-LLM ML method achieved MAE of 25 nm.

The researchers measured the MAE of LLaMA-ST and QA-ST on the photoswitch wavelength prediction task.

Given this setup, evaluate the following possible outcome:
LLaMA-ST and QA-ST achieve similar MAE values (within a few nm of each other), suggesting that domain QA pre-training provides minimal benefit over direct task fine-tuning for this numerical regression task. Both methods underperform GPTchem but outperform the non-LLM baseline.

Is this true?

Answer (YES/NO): NO